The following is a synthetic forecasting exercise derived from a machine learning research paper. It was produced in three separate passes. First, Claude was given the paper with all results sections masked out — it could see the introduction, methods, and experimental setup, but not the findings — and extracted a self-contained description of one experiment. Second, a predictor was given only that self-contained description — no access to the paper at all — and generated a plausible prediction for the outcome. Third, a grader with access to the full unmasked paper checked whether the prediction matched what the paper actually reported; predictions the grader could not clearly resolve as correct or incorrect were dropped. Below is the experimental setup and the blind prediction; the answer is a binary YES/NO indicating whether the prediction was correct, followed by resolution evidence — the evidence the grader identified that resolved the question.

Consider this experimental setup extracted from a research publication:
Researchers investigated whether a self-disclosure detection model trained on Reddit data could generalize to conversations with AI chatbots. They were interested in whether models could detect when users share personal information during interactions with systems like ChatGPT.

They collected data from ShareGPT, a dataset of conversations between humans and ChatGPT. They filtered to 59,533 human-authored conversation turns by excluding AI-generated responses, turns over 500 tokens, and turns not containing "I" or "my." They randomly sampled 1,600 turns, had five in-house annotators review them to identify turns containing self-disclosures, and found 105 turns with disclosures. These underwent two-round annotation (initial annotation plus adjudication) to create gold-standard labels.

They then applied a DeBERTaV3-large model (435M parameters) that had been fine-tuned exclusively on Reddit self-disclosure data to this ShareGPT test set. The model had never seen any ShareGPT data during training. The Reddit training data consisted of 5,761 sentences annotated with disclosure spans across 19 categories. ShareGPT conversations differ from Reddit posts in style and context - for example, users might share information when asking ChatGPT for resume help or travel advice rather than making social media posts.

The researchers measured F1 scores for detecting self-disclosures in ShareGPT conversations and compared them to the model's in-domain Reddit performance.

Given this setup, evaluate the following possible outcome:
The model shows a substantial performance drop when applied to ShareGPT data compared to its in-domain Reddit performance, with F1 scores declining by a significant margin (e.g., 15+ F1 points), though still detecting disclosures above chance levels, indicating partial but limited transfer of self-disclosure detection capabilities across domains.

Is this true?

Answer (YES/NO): NO